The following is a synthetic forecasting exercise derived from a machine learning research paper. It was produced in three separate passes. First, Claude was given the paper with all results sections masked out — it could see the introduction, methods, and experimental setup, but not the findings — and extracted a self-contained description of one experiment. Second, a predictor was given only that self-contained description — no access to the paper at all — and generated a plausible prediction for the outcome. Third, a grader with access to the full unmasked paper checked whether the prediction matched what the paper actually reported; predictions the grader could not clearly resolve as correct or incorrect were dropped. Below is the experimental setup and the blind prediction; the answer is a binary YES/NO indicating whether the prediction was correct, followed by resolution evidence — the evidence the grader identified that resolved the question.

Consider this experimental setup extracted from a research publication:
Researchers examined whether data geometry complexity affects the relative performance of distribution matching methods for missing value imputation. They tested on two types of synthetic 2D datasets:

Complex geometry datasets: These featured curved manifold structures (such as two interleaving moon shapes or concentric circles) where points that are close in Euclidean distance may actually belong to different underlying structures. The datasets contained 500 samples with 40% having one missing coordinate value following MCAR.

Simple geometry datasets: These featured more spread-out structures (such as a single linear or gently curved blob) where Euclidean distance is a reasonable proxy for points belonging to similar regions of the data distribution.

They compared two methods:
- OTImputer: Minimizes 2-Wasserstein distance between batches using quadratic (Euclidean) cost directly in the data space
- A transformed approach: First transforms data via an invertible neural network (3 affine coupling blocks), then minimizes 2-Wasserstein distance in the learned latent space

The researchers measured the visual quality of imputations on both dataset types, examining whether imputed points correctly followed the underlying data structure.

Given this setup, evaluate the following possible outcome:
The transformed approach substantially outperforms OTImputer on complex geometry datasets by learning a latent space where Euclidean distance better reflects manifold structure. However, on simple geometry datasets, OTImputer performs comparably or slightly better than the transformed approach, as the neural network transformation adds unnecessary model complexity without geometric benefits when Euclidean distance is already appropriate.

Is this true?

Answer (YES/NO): NO